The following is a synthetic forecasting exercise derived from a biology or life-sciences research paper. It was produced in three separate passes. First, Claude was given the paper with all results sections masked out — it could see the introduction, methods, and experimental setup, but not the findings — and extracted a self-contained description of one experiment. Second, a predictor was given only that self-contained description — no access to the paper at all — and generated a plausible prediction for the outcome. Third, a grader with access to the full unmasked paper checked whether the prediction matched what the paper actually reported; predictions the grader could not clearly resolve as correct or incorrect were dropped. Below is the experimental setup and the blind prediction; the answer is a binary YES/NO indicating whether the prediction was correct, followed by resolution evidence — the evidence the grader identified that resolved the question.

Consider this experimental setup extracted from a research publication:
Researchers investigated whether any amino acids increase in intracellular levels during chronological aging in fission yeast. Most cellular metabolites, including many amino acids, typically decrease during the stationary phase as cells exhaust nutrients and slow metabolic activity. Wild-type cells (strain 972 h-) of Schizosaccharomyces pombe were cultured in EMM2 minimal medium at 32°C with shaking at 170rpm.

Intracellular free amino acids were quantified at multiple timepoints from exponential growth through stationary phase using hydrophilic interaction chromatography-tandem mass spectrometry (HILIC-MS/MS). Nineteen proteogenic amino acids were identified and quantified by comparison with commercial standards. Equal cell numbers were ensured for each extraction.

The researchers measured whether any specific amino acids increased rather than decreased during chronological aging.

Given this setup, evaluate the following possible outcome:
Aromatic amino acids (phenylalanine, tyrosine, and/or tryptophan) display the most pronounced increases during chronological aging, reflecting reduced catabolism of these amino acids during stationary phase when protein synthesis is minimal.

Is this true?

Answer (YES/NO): NO